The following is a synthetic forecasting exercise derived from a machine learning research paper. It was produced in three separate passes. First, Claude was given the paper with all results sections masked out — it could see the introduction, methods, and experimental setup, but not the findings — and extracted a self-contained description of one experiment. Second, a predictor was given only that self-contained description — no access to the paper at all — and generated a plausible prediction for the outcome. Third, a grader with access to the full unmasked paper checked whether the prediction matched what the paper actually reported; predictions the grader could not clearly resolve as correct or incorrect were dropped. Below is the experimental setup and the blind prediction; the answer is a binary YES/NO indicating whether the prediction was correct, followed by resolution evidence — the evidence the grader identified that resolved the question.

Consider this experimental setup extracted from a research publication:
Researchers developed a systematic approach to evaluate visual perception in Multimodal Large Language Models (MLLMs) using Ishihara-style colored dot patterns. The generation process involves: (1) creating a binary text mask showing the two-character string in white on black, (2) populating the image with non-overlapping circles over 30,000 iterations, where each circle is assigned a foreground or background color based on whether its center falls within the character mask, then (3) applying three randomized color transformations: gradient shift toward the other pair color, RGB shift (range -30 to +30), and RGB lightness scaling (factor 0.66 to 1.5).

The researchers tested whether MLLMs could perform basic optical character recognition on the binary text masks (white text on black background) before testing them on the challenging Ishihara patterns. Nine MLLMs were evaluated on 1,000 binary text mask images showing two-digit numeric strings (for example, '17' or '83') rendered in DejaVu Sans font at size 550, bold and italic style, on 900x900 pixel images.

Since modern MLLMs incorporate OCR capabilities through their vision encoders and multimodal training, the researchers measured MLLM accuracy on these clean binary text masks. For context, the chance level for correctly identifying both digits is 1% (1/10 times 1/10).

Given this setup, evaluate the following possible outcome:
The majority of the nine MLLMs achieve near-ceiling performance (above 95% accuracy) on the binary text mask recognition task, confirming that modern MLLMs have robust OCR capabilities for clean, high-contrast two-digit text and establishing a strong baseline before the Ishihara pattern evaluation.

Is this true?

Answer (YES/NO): YES